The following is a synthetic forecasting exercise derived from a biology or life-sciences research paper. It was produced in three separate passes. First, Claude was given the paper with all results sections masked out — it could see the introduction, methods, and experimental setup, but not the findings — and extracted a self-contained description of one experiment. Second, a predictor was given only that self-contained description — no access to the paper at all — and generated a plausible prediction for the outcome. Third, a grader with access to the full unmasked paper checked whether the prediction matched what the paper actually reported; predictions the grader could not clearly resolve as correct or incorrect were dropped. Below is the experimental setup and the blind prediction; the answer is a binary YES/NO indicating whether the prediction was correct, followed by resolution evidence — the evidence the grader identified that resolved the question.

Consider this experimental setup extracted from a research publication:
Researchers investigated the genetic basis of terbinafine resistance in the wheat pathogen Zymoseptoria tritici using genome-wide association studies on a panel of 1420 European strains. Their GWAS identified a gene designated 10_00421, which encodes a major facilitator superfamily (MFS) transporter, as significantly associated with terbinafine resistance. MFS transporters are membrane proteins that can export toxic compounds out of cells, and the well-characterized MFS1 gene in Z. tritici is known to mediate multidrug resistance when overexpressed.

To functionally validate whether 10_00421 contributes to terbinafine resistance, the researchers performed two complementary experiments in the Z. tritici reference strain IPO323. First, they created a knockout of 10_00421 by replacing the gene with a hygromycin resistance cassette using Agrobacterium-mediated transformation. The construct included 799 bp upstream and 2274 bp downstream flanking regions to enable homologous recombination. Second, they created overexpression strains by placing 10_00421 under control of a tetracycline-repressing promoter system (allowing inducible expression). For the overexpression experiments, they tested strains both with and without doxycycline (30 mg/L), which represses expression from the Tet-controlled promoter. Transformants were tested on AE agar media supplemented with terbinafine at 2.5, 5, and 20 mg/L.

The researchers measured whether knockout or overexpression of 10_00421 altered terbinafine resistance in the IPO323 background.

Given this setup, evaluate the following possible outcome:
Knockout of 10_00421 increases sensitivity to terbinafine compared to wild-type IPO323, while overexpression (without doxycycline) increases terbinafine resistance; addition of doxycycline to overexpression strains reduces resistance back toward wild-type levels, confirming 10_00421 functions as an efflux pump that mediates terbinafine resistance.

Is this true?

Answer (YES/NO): NO